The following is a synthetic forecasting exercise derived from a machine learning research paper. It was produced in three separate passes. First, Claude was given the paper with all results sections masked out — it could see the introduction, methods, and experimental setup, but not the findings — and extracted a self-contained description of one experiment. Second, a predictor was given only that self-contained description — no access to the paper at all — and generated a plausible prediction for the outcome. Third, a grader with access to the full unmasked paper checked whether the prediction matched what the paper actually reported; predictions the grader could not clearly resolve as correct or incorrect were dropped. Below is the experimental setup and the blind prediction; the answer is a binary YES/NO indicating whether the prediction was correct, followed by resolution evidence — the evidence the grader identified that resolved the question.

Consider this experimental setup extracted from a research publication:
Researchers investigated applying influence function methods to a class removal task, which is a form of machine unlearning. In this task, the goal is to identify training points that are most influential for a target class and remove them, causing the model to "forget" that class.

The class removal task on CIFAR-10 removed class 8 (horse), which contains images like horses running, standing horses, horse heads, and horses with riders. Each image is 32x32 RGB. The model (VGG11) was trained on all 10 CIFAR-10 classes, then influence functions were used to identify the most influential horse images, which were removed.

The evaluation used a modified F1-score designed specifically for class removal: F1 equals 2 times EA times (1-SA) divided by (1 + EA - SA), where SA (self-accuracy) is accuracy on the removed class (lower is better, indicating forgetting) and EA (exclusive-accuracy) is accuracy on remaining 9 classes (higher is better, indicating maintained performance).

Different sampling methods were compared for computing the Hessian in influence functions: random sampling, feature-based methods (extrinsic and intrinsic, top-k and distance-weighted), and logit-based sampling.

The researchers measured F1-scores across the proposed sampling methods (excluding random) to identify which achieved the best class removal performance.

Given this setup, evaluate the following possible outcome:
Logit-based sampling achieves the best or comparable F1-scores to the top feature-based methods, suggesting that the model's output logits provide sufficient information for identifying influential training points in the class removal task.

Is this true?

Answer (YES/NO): YES